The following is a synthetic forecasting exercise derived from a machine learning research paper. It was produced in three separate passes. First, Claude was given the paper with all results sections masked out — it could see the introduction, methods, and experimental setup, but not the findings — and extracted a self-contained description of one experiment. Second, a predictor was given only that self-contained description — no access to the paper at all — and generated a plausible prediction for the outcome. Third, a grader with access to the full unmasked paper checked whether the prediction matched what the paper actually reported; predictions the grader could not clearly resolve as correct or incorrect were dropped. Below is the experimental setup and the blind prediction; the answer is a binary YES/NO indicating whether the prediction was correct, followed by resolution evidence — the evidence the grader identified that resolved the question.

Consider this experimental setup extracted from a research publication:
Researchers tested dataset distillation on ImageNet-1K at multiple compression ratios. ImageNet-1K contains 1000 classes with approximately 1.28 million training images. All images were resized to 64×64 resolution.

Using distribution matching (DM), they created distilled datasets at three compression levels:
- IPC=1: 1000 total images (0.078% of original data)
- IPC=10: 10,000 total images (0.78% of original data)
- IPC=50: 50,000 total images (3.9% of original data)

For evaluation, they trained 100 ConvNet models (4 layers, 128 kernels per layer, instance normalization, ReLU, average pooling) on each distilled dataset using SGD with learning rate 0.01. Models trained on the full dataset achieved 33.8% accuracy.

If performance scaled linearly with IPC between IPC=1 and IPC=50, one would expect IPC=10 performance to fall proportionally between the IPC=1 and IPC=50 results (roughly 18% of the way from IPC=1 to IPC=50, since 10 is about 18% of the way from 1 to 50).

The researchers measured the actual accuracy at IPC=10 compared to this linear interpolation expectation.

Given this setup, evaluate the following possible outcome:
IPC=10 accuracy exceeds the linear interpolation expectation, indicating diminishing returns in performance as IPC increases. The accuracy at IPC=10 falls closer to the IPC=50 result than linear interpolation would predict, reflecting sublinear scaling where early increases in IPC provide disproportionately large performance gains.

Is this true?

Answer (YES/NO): YES